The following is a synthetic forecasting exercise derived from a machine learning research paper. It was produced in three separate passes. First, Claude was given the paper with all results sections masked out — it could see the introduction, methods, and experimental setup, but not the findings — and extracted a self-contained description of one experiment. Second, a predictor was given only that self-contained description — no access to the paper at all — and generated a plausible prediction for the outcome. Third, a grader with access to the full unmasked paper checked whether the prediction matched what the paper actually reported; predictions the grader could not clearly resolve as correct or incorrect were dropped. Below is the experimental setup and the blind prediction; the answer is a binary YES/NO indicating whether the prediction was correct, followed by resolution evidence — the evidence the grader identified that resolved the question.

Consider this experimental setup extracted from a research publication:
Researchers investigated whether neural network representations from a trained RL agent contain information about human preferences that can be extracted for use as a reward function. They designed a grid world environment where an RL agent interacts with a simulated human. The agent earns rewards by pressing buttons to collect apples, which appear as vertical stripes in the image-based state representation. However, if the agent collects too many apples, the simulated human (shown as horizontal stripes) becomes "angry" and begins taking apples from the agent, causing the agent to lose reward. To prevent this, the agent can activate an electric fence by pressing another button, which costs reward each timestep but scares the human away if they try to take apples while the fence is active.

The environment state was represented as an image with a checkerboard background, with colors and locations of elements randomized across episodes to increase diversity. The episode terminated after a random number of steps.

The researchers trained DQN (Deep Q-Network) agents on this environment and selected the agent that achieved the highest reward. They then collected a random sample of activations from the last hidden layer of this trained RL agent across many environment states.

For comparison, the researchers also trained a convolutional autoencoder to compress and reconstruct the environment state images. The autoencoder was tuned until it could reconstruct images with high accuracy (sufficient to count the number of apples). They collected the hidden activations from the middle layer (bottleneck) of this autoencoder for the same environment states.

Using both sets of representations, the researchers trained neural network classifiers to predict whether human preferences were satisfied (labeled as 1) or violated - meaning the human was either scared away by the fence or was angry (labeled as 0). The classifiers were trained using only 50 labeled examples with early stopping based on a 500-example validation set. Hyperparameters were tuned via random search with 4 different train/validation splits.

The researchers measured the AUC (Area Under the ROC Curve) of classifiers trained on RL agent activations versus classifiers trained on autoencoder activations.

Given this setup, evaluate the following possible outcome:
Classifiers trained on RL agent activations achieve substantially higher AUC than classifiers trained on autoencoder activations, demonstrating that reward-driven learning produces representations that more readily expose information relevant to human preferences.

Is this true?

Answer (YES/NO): YES